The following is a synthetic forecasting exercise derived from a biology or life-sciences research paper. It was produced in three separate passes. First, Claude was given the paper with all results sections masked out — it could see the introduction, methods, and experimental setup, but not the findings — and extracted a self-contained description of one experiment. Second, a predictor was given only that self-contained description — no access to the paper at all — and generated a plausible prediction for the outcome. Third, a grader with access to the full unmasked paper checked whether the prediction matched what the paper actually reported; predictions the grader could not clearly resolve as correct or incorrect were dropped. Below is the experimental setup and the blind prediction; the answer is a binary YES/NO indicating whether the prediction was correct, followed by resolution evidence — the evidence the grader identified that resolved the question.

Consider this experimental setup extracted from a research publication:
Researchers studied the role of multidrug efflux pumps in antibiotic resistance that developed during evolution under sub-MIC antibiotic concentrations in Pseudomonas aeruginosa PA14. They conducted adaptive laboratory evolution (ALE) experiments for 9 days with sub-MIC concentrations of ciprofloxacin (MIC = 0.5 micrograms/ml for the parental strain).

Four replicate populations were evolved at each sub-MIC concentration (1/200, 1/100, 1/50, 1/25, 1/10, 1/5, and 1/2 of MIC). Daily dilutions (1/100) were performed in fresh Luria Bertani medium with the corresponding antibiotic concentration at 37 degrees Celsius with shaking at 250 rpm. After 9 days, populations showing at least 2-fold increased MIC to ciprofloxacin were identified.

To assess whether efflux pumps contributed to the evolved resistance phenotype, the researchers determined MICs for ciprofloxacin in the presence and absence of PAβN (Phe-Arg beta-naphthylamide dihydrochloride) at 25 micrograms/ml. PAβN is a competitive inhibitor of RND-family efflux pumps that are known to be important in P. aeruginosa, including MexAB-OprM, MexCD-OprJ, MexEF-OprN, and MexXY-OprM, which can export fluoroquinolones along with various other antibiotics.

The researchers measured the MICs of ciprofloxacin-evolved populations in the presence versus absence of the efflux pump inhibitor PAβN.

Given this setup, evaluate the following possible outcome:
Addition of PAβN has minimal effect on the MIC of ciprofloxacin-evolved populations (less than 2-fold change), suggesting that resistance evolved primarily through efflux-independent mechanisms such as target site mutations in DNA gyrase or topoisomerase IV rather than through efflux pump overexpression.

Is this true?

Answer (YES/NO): NO